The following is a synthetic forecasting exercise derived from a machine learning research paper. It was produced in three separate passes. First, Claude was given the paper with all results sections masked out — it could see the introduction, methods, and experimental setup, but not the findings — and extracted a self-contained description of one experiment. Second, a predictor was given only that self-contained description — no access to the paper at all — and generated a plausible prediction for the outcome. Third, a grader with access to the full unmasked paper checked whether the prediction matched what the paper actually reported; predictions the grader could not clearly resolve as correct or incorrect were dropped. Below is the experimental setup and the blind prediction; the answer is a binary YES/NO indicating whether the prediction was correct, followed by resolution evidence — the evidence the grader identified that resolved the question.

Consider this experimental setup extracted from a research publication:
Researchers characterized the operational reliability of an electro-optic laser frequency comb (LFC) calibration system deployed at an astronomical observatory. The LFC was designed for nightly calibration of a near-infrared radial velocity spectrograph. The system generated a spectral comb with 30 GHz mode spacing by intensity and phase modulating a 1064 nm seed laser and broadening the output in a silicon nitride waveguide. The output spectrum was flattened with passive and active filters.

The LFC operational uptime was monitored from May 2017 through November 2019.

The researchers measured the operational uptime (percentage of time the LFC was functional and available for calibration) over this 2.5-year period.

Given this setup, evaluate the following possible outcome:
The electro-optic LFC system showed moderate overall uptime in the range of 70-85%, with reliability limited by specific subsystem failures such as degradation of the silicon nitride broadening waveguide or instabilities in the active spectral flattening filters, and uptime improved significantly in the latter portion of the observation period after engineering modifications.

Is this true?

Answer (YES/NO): NO